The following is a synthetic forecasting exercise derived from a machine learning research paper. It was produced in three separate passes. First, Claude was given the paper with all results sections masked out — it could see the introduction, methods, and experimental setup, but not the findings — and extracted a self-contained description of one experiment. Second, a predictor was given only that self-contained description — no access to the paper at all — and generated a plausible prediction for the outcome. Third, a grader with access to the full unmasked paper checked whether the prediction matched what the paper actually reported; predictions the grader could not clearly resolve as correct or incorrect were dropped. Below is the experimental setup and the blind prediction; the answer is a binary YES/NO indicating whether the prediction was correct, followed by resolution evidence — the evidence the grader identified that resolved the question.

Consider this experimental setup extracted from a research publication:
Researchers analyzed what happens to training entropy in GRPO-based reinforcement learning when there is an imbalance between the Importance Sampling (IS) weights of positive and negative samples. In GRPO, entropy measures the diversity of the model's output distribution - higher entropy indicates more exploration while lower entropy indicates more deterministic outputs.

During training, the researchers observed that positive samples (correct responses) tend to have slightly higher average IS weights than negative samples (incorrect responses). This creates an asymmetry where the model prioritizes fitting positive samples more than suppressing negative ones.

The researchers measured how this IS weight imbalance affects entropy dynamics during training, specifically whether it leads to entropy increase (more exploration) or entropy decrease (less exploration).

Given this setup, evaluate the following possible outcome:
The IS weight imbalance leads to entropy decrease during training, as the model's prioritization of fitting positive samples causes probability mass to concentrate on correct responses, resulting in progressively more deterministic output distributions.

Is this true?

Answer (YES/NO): YES